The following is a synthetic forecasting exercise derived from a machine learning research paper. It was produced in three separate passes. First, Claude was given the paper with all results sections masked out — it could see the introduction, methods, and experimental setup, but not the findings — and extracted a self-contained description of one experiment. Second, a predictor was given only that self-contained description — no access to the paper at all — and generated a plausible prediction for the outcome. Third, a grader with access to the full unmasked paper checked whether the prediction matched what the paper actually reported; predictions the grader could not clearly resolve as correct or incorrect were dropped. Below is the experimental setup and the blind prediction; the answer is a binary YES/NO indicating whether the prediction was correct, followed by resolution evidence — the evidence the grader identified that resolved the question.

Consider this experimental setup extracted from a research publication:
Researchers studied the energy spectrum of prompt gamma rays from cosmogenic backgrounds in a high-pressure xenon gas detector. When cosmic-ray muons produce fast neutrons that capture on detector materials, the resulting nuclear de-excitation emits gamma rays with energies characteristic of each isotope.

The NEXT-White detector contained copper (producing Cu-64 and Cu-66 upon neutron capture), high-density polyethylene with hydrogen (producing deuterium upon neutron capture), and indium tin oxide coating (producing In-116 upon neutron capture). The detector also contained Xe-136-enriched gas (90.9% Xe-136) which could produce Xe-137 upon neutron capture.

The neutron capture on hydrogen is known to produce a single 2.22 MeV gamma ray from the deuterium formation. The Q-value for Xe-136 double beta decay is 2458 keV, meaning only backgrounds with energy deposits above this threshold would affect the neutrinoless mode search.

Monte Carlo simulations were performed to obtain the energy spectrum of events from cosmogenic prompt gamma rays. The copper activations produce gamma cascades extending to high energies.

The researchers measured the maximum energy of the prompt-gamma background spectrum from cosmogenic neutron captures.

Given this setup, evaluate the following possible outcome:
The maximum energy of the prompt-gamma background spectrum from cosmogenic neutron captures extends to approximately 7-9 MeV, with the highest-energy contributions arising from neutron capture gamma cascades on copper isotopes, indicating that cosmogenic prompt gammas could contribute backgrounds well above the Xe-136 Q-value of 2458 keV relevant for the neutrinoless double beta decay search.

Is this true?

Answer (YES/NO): YES